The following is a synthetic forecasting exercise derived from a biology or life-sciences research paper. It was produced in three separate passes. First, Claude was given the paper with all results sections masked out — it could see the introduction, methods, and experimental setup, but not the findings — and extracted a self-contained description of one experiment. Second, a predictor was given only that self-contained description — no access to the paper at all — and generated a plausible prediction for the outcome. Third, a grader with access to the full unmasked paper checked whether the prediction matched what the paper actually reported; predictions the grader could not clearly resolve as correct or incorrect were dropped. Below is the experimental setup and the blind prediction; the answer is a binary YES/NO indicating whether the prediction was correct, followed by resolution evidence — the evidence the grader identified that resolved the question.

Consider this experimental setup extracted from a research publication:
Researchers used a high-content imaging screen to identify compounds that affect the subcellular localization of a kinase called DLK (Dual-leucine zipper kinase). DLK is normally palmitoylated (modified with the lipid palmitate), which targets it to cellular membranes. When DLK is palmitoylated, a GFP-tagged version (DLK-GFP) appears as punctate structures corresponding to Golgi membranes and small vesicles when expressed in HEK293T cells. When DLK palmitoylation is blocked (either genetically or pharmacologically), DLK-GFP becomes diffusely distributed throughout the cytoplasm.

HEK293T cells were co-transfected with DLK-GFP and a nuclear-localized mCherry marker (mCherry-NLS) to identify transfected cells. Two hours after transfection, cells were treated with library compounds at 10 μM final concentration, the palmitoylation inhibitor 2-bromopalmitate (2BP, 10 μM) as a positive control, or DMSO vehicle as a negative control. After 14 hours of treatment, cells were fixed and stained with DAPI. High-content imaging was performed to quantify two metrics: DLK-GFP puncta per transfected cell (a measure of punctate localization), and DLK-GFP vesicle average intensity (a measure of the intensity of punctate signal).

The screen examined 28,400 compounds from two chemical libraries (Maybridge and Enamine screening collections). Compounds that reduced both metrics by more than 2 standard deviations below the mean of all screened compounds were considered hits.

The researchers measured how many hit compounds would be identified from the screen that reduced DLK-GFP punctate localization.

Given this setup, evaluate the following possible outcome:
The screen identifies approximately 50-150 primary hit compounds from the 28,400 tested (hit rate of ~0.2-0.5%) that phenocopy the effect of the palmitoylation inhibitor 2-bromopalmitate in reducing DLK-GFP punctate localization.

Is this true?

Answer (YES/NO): NO